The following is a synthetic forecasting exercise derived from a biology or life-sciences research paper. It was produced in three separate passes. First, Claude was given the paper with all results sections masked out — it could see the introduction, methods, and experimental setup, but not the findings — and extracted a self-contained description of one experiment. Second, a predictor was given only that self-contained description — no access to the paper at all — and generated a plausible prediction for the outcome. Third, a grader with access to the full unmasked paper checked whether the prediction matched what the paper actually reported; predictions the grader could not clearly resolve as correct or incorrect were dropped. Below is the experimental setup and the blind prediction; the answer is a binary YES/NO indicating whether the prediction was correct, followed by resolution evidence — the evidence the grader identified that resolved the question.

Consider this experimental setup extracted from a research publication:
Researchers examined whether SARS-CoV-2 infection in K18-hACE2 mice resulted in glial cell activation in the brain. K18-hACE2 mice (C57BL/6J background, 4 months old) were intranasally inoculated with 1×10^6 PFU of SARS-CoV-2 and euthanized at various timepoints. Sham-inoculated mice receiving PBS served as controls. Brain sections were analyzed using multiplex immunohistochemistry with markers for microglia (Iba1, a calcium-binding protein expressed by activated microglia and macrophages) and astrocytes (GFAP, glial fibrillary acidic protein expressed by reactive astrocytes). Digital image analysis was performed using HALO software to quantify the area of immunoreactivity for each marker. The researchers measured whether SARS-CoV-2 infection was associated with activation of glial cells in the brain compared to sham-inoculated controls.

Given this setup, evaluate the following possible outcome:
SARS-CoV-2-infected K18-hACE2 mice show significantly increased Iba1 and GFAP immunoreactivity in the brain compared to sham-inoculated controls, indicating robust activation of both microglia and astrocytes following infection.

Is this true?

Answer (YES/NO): YES